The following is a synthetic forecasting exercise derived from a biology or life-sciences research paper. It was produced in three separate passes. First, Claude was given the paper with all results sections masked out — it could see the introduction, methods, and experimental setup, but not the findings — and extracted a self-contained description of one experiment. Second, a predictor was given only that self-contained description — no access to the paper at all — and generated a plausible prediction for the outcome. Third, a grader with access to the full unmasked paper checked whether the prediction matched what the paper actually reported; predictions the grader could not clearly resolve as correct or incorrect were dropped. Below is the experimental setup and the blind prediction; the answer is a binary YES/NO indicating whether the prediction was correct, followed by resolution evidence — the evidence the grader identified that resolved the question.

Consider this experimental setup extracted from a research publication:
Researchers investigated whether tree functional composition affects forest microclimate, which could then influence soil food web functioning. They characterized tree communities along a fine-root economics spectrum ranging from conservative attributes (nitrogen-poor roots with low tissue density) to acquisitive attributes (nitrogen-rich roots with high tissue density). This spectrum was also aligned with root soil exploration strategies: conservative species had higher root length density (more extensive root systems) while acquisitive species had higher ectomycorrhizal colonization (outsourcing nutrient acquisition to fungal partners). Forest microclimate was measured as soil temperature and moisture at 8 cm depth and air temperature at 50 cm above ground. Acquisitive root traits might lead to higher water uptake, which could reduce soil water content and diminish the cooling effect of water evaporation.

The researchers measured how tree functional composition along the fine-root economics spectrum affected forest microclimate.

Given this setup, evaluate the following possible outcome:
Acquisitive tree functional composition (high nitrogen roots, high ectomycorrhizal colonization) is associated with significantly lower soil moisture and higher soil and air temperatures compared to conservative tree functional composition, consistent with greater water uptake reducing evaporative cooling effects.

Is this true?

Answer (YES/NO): YES